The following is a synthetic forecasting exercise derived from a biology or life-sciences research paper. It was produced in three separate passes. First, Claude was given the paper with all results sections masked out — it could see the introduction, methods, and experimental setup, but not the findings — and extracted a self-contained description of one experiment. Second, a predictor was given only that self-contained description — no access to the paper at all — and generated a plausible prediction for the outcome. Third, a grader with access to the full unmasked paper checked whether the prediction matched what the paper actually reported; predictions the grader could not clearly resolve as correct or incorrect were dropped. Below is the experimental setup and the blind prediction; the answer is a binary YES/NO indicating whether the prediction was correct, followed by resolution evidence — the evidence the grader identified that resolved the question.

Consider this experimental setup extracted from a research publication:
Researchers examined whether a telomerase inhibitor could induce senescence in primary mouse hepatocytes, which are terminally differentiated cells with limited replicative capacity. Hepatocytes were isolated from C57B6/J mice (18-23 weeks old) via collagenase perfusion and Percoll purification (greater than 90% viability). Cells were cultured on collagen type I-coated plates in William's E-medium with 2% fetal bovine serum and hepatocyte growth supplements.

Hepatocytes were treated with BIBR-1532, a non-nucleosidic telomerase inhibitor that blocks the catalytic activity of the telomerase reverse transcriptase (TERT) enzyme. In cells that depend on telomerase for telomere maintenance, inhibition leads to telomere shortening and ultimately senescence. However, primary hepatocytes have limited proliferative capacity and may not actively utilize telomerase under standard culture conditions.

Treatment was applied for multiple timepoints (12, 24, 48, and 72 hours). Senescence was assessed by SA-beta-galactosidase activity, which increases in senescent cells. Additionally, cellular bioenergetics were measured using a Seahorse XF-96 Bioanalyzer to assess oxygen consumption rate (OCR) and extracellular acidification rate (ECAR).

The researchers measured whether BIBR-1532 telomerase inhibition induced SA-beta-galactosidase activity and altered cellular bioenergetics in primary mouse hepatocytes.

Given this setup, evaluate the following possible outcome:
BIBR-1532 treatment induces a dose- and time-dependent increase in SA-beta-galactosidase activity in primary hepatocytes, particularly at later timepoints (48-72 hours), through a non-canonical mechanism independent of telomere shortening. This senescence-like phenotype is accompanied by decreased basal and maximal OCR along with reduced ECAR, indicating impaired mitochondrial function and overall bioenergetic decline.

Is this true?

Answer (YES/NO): NO